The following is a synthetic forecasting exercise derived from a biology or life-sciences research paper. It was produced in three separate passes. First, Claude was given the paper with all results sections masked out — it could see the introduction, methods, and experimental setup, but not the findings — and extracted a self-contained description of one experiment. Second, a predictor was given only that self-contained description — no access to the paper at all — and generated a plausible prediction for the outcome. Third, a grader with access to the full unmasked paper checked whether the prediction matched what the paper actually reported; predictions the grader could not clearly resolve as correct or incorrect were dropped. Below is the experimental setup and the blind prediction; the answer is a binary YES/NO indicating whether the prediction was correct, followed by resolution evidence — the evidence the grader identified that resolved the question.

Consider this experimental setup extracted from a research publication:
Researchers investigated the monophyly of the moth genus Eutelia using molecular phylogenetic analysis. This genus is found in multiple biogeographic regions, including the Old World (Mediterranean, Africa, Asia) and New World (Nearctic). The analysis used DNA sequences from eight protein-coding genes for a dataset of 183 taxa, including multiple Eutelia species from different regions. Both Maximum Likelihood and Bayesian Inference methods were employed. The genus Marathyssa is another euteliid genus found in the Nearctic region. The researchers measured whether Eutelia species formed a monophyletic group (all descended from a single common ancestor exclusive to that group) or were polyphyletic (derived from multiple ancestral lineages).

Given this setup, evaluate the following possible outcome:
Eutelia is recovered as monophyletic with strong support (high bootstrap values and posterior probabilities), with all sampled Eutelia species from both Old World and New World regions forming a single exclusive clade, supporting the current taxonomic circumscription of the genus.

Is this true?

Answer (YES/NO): NO